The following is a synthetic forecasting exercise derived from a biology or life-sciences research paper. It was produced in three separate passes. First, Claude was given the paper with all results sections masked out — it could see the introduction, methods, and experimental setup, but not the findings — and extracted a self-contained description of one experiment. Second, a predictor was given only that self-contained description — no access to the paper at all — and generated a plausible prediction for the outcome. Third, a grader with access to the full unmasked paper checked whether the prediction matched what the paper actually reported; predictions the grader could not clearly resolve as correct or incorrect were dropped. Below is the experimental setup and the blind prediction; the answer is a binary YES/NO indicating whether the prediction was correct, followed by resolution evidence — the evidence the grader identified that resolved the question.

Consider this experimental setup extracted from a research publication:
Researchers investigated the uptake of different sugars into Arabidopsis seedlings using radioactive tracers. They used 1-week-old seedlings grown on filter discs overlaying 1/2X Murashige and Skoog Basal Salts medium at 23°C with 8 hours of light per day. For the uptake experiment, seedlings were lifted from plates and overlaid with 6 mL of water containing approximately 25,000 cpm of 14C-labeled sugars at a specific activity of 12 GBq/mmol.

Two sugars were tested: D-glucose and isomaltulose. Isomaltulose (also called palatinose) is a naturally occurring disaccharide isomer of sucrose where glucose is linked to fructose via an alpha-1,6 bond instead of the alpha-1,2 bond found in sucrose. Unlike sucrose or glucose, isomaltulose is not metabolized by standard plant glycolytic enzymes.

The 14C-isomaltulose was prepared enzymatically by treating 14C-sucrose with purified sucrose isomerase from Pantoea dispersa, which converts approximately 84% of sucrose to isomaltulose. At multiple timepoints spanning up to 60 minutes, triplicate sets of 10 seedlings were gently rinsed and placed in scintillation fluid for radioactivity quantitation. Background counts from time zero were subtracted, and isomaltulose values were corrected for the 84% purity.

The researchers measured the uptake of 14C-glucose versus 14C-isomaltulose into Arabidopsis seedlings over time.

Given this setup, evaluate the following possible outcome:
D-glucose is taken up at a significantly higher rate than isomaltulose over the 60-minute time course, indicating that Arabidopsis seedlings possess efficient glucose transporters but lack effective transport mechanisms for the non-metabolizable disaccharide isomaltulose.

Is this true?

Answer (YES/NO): YES